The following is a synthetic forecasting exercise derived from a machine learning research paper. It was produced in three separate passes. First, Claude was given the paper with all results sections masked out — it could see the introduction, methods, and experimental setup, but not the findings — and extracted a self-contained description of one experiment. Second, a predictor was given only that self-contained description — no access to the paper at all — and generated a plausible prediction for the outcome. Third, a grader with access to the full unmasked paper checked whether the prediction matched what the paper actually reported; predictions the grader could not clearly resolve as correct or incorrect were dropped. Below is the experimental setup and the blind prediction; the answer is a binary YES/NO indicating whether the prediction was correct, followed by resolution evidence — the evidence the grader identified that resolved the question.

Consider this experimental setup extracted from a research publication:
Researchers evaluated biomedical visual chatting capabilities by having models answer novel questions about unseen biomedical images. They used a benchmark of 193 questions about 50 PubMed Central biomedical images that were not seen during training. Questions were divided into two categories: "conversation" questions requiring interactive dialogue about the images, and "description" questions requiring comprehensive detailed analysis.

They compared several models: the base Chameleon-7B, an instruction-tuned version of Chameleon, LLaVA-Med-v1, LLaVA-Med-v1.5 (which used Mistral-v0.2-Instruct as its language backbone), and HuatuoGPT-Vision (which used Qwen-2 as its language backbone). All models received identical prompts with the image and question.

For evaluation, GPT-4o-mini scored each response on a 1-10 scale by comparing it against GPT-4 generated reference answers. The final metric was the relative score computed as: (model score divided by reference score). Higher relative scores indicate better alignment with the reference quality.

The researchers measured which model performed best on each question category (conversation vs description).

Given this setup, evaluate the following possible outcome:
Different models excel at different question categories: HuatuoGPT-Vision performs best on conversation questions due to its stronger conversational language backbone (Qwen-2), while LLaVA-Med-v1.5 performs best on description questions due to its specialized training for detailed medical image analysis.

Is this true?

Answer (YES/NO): NO